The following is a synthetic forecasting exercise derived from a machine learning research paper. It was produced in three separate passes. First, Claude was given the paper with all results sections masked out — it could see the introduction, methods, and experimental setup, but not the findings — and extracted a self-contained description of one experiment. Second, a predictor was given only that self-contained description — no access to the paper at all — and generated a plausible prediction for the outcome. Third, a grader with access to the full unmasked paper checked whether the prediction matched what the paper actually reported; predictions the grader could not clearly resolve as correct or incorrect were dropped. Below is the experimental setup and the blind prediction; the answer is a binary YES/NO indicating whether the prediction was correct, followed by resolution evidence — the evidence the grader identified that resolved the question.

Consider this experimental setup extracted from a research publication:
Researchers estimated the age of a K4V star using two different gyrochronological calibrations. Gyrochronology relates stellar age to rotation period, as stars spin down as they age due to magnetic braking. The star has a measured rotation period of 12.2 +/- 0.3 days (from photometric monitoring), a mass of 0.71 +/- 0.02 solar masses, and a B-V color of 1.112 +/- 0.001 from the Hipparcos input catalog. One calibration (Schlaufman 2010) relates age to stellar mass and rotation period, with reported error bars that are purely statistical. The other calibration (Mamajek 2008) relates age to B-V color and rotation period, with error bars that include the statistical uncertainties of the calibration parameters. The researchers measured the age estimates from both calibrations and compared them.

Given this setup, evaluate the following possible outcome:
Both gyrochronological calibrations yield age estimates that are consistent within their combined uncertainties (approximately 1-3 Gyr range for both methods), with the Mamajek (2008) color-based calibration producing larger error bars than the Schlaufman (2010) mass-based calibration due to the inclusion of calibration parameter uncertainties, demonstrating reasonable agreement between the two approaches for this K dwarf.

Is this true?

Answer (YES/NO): NO